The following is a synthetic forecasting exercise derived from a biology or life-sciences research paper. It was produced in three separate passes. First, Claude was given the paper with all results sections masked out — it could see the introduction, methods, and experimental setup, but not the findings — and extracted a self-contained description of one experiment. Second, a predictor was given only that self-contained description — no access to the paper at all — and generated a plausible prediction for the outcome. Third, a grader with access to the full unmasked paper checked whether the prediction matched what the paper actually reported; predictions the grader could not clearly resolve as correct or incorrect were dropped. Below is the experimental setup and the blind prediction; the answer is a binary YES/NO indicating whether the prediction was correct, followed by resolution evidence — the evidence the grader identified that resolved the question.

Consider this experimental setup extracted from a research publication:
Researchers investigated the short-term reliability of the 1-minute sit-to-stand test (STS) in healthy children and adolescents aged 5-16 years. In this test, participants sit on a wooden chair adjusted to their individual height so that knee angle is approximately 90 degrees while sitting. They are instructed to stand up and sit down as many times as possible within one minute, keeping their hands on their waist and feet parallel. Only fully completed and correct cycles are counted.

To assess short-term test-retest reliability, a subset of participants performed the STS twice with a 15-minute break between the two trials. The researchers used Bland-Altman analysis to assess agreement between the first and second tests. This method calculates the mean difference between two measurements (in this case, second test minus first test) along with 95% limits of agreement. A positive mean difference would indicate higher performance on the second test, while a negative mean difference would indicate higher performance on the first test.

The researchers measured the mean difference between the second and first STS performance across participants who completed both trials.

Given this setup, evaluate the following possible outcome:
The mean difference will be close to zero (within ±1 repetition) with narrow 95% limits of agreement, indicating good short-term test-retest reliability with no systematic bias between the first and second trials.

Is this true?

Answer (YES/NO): NO